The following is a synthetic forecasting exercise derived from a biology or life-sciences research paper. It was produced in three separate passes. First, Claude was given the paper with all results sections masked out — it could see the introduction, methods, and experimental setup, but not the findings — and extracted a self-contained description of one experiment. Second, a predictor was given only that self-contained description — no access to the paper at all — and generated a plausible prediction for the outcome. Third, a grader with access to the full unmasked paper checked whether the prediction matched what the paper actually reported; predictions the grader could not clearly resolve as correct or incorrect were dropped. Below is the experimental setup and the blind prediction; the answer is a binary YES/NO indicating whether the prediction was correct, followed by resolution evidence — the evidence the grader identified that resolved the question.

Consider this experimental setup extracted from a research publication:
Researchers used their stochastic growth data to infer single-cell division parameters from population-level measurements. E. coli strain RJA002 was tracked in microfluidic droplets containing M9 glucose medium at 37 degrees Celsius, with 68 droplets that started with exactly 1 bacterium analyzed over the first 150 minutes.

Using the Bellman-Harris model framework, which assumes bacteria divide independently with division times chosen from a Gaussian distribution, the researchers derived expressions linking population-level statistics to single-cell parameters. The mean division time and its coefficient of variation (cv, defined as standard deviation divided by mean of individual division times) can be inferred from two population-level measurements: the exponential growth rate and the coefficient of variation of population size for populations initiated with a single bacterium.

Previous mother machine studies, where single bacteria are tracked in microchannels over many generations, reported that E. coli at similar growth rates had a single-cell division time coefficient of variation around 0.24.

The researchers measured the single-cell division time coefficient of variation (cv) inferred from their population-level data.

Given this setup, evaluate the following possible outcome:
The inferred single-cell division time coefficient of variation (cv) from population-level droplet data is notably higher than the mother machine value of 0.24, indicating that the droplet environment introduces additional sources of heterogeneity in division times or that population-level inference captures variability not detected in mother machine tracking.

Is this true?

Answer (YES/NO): NO